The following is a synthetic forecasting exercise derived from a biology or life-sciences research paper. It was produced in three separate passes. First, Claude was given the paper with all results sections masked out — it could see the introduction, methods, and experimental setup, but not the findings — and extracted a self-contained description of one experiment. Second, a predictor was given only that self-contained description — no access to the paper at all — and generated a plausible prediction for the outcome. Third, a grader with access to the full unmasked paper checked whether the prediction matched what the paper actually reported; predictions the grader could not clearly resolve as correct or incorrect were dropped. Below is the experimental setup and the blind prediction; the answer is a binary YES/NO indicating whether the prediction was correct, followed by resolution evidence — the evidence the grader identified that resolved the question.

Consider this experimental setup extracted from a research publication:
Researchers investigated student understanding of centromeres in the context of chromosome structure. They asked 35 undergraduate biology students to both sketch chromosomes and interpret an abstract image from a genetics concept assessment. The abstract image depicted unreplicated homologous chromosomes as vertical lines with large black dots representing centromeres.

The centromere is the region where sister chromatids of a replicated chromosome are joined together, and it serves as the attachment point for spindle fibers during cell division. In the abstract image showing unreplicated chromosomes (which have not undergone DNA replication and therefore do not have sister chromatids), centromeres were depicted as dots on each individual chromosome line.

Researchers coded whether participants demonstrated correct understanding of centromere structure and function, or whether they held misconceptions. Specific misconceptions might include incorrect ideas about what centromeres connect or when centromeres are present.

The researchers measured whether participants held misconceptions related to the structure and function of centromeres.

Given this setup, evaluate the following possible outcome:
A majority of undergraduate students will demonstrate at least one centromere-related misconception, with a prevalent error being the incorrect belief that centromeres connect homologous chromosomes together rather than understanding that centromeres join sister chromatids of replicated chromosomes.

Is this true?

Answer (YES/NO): NO